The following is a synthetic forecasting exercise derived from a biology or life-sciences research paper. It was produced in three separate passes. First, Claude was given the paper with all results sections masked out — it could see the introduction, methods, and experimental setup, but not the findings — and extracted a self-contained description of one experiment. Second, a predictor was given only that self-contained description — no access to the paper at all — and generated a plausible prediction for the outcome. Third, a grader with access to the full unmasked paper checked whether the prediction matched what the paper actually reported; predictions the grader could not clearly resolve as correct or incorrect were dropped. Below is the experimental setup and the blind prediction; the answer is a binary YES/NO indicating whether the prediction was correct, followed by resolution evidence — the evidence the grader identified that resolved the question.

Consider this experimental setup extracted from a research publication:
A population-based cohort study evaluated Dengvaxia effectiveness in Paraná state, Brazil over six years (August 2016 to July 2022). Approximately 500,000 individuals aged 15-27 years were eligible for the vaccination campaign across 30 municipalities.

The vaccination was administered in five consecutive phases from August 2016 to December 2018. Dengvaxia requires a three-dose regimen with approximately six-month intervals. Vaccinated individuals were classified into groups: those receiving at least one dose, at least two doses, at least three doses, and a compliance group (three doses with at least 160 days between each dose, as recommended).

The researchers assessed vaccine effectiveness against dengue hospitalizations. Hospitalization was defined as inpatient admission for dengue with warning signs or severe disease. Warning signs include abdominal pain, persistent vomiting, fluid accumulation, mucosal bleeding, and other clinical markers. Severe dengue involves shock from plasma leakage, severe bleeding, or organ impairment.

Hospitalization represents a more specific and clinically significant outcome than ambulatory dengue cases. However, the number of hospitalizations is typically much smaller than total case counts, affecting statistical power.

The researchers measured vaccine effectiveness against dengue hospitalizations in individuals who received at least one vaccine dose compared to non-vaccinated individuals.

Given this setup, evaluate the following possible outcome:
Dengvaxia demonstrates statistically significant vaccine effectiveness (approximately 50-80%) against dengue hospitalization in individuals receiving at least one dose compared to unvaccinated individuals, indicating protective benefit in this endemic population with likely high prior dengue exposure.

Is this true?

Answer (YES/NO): NO